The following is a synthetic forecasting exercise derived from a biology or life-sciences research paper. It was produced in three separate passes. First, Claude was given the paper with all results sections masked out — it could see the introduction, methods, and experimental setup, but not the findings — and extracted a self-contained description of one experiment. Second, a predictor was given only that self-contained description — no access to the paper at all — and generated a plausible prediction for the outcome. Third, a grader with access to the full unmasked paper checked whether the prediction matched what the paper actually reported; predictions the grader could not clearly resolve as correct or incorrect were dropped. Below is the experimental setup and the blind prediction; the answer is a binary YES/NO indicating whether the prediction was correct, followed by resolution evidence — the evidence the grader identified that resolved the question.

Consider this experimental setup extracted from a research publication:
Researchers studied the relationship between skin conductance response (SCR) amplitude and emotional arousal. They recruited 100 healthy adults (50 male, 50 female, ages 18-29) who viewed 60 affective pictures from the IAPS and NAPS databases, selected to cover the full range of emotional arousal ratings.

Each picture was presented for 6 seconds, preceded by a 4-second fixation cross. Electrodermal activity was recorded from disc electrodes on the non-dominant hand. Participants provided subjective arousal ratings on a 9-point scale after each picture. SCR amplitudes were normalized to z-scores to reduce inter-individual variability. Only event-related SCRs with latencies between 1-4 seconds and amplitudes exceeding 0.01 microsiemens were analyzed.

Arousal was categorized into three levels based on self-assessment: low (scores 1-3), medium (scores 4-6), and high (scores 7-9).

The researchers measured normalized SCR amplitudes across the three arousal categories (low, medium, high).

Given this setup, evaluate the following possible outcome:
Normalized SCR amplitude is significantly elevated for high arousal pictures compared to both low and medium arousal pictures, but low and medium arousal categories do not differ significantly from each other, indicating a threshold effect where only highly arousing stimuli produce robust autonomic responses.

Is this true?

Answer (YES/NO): YES